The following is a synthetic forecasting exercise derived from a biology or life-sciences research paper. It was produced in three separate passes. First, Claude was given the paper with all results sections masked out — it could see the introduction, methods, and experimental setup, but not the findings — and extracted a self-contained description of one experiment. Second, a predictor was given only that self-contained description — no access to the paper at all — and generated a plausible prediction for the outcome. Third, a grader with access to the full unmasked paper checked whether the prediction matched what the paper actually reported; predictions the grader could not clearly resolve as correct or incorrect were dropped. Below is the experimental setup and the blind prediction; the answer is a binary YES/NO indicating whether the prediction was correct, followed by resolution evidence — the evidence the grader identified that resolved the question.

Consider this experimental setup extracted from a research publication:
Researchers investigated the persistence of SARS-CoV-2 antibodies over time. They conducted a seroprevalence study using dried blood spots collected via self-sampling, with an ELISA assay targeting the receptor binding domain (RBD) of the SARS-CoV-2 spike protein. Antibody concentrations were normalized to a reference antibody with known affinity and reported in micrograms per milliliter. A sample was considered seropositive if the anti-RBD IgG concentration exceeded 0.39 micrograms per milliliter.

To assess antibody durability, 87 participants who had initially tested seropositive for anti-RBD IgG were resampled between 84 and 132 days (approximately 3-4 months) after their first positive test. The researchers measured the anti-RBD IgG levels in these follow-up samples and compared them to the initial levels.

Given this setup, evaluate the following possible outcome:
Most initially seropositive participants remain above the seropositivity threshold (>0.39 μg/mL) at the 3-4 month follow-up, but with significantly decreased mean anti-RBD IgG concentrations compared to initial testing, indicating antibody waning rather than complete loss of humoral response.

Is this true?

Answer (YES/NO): NO